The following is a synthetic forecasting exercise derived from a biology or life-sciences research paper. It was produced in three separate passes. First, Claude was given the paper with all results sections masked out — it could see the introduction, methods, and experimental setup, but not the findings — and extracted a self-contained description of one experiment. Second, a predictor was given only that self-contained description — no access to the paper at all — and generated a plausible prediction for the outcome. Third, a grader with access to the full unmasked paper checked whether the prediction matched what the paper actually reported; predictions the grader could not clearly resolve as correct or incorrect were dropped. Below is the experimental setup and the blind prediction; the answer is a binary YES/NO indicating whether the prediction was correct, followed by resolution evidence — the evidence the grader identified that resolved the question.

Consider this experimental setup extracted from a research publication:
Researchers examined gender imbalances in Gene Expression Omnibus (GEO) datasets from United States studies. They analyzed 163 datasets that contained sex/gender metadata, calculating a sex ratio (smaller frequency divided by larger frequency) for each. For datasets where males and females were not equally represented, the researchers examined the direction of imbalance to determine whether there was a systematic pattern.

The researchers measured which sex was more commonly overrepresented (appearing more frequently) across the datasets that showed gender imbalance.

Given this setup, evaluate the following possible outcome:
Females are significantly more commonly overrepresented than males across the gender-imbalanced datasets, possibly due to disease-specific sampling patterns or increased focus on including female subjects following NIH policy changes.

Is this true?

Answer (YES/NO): YES